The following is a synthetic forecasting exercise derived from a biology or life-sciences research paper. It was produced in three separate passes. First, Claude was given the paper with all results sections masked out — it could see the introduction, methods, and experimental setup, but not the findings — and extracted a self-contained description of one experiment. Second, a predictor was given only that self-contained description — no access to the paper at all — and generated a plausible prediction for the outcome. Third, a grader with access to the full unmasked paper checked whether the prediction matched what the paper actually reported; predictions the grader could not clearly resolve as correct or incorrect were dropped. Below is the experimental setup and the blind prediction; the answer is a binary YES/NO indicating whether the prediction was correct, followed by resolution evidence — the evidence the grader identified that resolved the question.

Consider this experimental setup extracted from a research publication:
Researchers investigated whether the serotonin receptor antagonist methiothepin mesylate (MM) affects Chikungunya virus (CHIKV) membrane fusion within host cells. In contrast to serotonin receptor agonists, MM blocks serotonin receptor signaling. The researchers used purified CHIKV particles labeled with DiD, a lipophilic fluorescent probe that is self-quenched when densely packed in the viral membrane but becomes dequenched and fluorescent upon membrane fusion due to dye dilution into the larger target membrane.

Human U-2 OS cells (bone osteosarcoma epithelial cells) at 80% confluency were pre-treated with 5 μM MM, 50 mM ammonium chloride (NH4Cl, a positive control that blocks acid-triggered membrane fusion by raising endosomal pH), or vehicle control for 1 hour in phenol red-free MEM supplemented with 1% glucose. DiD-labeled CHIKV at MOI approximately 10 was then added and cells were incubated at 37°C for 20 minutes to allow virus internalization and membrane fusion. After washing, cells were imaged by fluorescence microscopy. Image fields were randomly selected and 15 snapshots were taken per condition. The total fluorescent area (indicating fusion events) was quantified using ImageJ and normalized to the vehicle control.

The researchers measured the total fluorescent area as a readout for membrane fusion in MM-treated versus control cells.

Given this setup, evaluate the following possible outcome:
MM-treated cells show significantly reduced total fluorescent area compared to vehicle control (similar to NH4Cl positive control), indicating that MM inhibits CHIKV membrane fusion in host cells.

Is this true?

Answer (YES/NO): YES